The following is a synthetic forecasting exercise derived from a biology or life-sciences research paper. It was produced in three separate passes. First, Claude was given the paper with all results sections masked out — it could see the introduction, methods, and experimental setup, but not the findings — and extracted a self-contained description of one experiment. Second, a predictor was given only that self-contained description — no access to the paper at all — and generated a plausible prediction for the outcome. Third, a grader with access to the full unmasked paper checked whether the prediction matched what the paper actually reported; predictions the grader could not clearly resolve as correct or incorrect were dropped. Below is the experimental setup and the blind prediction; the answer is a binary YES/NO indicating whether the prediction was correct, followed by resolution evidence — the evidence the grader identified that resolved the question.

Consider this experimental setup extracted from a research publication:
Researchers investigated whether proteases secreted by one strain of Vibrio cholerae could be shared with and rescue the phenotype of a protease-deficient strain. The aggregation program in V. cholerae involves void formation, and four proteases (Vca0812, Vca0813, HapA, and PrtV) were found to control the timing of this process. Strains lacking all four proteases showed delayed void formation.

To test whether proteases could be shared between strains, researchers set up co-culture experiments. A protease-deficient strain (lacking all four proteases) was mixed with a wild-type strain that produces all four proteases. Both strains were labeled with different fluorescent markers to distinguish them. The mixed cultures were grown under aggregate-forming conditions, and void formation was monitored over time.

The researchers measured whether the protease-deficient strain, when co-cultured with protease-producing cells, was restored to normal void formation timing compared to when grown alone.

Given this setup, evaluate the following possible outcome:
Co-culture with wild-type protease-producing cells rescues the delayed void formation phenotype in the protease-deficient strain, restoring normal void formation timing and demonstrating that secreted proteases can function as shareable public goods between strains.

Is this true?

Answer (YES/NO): YES